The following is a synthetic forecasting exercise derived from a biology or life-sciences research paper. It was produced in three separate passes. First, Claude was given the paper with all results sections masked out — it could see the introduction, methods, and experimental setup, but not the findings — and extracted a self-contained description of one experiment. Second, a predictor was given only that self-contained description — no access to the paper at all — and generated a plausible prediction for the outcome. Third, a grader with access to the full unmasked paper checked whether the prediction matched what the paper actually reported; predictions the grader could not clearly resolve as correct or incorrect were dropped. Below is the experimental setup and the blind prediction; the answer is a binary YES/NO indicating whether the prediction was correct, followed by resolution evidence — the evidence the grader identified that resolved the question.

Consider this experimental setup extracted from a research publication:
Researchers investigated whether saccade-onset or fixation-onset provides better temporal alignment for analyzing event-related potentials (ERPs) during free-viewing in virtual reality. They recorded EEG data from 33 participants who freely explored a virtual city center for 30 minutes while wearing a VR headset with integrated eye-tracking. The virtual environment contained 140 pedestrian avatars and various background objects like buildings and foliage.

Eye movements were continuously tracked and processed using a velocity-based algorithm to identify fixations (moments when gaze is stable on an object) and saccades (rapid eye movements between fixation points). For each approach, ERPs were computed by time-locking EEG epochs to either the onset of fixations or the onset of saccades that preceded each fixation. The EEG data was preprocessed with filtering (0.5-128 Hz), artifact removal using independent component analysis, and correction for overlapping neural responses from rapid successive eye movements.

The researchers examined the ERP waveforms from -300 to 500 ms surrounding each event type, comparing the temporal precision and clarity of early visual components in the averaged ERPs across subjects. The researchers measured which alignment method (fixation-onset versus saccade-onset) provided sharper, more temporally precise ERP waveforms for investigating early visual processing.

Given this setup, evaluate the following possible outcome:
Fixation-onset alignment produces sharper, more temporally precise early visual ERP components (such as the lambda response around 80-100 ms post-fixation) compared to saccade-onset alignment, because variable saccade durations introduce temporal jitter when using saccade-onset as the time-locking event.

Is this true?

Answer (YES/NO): NO